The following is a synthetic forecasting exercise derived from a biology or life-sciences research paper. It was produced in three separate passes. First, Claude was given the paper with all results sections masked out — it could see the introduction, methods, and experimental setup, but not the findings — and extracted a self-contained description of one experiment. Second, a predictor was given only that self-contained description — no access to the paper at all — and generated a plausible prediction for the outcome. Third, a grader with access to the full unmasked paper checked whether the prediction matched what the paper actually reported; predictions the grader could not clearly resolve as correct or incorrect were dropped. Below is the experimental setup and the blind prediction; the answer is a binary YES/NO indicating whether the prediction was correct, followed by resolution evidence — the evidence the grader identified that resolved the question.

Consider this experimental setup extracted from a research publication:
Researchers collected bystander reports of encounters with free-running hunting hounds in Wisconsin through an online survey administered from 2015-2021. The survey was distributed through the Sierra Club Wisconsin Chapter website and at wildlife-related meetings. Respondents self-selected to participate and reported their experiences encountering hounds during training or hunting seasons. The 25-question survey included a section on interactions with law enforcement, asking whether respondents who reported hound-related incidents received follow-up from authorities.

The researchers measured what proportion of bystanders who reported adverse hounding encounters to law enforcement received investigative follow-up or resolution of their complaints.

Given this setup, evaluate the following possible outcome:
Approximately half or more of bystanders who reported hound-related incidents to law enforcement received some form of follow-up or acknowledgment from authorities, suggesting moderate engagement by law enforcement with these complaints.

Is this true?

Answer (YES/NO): NO